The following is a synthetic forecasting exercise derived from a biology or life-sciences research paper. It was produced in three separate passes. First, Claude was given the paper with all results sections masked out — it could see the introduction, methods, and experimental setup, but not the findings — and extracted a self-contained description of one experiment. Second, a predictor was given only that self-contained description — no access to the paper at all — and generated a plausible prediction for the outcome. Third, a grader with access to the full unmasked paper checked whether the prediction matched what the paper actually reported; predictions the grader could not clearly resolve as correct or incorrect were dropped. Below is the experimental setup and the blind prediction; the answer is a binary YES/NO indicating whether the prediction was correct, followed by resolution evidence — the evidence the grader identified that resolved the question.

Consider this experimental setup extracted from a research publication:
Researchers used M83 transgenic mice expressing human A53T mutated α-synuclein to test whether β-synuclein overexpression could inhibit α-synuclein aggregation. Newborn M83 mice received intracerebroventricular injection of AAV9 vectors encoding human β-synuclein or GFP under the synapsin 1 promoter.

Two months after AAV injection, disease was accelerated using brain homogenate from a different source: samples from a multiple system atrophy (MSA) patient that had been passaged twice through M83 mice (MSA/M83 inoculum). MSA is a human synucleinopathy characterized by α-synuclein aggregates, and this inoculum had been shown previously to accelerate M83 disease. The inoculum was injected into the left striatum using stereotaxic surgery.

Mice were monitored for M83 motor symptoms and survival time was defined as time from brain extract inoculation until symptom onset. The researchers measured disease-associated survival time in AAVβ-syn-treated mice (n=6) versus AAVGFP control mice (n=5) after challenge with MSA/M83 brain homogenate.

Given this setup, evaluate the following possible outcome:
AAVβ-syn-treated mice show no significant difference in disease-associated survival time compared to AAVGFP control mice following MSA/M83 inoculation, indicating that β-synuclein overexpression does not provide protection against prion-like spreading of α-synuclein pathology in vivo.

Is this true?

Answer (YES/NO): YES